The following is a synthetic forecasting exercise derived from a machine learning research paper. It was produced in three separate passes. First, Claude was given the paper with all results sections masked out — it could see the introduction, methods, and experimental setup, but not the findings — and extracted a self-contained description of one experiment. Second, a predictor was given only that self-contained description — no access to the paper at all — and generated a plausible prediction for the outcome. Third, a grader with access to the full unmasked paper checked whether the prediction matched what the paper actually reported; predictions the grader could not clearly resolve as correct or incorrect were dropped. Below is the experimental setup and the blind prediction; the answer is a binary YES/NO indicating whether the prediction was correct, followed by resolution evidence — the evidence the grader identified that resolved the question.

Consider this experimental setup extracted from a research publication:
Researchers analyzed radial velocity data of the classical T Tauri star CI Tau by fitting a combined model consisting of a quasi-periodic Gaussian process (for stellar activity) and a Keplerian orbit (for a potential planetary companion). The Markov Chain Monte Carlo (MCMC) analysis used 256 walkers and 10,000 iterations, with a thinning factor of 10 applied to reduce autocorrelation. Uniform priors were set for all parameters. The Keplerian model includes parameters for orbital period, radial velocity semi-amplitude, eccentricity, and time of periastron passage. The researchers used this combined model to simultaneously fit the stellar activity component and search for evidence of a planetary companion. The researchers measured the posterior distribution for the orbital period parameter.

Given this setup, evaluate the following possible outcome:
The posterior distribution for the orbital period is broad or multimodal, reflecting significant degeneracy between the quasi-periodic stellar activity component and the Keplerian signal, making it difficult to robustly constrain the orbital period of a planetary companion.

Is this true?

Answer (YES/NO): NO